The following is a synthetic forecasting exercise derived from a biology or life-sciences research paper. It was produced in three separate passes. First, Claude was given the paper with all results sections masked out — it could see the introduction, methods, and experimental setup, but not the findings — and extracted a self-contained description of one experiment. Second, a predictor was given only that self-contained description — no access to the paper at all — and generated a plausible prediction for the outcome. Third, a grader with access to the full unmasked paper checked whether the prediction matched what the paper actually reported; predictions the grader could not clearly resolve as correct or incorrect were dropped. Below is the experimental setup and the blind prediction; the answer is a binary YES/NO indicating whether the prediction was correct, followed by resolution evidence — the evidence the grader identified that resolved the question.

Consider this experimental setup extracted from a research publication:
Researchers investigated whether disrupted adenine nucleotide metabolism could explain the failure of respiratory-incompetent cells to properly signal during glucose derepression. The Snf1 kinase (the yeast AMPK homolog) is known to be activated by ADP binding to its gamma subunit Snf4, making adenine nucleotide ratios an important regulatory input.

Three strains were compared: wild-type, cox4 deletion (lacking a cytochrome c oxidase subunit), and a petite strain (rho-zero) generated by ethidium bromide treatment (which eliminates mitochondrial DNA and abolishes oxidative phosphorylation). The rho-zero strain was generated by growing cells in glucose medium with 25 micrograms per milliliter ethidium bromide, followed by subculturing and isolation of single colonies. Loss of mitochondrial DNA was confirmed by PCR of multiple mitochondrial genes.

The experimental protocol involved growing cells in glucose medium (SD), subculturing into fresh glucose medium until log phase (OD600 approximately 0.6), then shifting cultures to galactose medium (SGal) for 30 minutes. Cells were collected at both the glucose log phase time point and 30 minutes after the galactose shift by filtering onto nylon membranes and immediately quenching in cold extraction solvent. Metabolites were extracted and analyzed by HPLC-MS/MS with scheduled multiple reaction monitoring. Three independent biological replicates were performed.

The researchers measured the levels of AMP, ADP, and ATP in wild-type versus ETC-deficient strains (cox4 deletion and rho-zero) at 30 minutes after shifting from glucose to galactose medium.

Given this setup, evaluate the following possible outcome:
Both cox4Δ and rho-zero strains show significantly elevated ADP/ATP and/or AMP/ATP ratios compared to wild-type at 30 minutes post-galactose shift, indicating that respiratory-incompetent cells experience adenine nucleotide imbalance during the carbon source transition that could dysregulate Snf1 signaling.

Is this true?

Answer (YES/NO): NO